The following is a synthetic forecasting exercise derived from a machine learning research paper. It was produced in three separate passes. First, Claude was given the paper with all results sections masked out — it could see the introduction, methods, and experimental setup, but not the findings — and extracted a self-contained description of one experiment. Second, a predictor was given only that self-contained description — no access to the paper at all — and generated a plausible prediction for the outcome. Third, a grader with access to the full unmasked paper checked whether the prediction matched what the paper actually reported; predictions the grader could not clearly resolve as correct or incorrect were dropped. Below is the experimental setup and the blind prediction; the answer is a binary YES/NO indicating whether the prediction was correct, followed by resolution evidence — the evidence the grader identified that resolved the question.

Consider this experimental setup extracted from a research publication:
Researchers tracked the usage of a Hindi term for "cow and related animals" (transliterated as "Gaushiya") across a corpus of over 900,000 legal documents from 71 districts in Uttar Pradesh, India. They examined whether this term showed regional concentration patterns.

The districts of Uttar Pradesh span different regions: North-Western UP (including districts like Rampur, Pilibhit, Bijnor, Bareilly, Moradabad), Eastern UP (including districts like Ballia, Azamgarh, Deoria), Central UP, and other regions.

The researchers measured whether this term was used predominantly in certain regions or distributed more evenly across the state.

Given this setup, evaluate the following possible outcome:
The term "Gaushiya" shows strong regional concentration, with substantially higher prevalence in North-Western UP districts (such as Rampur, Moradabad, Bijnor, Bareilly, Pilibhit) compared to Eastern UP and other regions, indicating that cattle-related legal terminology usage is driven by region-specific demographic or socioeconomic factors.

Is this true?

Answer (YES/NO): NO